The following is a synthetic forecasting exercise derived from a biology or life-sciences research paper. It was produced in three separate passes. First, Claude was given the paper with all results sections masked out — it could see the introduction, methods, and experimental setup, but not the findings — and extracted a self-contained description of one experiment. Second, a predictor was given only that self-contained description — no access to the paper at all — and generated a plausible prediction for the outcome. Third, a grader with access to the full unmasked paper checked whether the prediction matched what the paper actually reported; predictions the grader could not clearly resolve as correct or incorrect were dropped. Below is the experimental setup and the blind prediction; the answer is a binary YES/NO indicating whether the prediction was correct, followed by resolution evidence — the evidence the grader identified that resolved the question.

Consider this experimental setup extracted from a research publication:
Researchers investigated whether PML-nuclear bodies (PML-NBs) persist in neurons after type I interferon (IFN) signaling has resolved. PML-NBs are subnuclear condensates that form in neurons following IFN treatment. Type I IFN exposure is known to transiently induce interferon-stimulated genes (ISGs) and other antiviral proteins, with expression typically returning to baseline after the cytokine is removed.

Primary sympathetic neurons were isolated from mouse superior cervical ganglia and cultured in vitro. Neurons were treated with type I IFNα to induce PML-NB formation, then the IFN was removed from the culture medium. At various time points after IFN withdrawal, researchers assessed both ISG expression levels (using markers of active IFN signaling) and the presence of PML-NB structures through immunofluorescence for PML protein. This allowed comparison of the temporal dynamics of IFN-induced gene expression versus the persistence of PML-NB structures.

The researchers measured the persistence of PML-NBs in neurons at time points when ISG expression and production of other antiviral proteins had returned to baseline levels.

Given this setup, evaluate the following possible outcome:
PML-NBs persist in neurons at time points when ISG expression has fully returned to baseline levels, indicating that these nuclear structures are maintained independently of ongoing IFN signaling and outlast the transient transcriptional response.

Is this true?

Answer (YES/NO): YES